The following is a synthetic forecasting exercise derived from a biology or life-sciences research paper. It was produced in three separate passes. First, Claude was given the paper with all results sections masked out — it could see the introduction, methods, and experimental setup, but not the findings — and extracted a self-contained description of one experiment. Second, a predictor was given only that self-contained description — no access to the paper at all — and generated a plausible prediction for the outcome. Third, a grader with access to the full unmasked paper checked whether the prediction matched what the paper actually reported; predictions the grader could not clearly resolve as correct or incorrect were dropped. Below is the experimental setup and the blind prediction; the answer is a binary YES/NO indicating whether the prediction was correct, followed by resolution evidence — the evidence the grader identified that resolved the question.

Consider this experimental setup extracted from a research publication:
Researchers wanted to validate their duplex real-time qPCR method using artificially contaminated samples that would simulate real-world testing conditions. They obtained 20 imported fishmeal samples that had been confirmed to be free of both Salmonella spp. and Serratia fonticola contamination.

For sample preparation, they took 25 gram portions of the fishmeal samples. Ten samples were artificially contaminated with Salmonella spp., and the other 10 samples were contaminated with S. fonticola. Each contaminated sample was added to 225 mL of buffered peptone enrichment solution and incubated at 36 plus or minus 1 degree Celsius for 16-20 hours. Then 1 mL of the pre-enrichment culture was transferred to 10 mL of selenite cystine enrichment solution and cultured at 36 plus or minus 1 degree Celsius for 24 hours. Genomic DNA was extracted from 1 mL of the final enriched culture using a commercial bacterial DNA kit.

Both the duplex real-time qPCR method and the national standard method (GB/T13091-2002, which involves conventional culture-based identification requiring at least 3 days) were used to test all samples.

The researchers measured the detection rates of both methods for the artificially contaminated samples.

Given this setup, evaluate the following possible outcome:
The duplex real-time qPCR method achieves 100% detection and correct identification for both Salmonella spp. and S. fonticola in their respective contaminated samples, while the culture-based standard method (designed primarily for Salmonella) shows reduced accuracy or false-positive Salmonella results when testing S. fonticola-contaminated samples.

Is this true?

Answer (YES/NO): NO